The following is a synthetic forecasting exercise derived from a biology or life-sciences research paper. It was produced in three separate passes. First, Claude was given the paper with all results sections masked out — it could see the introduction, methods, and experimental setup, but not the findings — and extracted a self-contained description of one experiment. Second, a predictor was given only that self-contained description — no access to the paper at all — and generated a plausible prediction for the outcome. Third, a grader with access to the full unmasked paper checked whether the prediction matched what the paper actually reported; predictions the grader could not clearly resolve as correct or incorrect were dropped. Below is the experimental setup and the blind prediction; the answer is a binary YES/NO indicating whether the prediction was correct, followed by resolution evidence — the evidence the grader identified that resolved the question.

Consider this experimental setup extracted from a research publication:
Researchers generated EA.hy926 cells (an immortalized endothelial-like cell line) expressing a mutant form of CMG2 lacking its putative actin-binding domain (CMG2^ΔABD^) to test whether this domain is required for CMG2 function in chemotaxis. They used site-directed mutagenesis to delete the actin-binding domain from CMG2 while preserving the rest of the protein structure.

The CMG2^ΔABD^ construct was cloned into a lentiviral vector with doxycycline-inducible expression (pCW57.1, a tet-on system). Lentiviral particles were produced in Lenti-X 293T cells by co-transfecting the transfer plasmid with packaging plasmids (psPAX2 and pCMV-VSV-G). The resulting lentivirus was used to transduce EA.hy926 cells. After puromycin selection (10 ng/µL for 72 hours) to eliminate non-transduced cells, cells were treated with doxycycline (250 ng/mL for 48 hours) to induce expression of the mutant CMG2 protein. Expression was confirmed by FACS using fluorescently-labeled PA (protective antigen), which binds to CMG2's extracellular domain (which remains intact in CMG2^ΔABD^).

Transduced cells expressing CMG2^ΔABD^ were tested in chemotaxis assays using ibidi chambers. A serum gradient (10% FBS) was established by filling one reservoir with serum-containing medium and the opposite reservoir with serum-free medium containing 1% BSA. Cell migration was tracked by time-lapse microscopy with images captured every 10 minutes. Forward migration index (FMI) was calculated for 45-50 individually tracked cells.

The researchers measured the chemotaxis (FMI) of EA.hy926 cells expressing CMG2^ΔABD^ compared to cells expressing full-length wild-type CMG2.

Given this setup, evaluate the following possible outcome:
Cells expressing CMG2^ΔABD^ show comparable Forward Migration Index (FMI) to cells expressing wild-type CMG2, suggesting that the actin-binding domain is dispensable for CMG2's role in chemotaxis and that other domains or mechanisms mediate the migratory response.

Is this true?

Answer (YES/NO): NO